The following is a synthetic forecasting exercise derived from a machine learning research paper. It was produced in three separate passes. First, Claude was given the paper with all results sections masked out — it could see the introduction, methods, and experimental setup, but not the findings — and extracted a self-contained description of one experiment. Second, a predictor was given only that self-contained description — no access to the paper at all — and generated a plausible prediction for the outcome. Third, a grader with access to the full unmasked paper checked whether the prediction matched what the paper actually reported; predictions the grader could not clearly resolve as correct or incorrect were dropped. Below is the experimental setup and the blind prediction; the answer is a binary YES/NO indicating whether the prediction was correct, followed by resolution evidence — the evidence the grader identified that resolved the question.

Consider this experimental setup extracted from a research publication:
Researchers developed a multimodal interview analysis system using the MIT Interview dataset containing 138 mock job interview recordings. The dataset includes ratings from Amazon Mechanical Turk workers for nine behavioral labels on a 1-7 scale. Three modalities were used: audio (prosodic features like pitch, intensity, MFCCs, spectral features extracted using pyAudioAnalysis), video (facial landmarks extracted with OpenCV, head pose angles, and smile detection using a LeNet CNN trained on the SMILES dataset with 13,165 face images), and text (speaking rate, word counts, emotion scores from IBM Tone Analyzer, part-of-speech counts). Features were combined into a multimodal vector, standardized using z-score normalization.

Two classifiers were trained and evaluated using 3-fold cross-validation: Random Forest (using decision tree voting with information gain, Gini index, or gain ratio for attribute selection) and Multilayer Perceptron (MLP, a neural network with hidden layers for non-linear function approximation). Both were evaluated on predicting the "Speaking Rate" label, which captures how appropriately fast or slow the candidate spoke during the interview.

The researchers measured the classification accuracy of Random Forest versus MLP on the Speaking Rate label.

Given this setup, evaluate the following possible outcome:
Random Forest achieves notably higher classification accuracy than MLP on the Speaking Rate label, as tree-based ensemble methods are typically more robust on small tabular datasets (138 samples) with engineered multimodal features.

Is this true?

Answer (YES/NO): YES